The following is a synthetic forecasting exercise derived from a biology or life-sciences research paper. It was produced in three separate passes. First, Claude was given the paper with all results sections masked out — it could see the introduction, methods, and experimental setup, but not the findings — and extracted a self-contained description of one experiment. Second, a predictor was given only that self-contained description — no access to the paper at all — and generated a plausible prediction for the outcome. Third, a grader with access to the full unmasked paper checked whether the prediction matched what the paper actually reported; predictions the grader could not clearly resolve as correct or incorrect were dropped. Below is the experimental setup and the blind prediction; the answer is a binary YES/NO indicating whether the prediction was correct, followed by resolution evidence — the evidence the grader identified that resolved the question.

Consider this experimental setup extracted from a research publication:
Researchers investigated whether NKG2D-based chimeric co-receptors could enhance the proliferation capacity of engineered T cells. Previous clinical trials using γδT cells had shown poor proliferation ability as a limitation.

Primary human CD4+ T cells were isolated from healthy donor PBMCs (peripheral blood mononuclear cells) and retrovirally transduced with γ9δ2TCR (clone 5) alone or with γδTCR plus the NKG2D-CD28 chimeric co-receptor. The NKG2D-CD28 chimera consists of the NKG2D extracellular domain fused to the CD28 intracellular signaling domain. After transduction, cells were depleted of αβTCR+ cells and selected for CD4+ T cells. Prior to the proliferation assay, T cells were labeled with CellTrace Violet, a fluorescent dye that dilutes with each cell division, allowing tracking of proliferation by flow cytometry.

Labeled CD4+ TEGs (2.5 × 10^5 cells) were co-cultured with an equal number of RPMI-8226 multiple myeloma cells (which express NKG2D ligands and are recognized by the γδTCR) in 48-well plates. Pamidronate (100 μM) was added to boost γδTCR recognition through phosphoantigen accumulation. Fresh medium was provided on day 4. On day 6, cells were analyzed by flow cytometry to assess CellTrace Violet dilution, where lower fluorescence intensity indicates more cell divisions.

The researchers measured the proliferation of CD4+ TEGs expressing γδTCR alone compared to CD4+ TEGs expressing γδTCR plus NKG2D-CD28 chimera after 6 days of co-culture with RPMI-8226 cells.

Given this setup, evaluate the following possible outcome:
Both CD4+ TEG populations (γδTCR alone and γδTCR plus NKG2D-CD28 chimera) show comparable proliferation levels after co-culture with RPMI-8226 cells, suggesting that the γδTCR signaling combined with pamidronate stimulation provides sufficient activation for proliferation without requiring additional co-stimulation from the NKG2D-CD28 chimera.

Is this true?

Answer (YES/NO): NO